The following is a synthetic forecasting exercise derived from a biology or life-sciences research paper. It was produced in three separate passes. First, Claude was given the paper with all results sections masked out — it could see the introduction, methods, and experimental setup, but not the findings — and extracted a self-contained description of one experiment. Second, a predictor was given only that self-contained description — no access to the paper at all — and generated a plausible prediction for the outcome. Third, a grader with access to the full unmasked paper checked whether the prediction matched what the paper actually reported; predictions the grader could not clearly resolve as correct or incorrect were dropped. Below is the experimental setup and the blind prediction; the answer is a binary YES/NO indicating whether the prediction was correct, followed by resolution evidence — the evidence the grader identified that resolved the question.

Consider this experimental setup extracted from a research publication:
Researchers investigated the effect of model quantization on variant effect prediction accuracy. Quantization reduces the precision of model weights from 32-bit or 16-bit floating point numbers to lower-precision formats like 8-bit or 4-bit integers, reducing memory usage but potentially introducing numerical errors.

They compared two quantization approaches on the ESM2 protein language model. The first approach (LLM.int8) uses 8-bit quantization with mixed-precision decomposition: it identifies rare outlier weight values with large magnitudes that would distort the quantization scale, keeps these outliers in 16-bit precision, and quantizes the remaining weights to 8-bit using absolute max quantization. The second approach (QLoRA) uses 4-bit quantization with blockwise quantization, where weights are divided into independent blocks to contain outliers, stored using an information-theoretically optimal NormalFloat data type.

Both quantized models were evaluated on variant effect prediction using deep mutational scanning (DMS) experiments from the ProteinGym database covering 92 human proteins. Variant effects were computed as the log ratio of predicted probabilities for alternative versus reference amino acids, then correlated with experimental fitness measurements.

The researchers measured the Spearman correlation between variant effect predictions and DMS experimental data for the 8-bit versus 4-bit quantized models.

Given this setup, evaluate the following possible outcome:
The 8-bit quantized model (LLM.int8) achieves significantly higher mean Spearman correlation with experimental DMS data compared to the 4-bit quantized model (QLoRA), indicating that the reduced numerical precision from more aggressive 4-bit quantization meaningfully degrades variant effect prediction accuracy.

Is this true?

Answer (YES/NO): NO